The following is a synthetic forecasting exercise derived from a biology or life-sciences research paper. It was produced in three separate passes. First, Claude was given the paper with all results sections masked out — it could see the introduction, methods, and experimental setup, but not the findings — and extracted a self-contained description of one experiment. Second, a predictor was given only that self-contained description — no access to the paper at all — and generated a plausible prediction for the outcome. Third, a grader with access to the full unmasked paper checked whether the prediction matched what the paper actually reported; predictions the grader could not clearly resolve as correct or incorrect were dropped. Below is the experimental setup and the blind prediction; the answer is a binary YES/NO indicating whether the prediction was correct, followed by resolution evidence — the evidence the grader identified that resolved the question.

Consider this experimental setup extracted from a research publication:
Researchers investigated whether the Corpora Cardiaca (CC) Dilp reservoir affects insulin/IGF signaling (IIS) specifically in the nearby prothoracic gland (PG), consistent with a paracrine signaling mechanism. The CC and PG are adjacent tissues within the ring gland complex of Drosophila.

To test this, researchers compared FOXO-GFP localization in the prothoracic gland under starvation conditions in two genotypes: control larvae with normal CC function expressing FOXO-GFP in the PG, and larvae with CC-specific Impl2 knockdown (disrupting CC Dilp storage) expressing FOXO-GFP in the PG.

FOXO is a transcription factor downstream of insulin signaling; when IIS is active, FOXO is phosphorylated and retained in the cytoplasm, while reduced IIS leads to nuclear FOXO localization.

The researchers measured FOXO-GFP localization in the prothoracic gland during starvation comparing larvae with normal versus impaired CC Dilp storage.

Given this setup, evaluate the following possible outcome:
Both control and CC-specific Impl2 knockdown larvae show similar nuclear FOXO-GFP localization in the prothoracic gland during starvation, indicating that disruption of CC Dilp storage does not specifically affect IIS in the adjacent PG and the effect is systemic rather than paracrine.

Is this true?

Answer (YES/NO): NO